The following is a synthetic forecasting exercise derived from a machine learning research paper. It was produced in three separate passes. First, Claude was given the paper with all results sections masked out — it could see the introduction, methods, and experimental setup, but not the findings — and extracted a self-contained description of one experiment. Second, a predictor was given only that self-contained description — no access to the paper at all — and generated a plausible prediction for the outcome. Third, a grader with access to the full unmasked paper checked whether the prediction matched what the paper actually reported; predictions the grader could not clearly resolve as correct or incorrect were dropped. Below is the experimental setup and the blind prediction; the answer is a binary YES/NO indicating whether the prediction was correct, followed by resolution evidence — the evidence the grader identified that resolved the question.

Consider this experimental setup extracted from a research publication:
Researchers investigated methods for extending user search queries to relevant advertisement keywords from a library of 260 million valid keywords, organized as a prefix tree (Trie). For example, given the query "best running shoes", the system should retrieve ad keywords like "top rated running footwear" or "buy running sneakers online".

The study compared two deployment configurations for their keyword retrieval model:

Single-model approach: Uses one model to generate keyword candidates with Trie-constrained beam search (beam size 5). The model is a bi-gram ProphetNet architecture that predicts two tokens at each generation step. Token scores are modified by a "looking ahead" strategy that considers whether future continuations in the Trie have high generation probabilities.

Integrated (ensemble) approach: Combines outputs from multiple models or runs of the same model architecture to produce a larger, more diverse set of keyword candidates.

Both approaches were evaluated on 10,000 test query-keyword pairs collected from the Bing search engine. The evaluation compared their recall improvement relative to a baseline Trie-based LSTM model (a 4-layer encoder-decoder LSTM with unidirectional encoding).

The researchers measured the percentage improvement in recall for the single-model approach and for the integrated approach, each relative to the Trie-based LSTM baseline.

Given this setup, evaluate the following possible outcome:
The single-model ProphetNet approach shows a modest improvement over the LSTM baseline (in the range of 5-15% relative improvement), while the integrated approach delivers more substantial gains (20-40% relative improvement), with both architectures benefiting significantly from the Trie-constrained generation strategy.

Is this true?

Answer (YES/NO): NO